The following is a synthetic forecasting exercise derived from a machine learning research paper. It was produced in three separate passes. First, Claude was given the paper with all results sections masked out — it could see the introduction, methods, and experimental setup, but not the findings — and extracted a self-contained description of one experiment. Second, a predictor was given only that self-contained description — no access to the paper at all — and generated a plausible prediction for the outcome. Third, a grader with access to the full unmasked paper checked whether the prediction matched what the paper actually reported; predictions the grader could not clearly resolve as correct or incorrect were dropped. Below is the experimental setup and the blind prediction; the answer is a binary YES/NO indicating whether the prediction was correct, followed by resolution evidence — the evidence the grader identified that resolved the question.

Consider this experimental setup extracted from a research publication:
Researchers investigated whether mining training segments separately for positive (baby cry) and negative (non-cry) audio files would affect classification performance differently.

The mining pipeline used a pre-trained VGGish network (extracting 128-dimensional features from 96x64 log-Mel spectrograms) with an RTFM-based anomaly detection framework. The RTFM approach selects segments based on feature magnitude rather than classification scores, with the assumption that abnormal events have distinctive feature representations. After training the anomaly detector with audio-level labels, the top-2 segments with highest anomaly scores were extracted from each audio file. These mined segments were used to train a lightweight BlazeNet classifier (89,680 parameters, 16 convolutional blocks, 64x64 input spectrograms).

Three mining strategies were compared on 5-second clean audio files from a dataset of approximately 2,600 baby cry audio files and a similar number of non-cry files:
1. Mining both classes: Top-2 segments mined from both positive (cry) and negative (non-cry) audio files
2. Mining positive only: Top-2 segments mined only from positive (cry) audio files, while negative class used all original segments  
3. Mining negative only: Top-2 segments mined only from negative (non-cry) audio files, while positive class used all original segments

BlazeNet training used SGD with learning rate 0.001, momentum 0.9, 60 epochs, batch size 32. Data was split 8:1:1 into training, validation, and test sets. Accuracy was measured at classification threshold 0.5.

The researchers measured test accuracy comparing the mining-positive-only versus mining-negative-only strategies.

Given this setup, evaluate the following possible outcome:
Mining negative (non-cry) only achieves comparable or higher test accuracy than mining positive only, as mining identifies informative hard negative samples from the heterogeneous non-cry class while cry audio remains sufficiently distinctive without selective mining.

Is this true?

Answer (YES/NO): YES